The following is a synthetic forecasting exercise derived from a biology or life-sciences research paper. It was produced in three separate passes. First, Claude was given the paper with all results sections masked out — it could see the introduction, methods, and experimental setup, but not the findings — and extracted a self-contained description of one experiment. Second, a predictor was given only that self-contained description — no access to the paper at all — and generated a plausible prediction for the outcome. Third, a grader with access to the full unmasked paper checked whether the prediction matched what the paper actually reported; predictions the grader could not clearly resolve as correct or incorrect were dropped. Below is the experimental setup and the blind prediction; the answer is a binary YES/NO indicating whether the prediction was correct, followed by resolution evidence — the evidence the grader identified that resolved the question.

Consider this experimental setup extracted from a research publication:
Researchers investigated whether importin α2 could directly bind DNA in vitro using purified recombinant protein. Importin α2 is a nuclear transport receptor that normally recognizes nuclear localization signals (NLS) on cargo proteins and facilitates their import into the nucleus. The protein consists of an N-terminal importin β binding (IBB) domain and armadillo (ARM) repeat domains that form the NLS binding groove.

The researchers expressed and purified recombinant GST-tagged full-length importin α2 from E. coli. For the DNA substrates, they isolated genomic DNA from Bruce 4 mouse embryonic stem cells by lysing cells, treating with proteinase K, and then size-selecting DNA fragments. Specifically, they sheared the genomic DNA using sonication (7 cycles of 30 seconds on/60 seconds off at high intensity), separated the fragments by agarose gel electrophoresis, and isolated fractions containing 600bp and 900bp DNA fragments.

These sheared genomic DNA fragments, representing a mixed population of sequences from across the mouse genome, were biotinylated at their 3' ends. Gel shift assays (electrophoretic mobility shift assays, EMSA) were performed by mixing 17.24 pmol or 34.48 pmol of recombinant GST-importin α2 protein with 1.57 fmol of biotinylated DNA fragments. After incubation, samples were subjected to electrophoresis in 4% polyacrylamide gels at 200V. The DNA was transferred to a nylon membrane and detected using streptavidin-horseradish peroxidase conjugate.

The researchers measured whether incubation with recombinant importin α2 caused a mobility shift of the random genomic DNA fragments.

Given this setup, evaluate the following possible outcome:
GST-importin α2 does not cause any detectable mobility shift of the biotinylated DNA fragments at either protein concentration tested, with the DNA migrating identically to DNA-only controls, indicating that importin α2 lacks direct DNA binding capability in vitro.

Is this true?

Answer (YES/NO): NO